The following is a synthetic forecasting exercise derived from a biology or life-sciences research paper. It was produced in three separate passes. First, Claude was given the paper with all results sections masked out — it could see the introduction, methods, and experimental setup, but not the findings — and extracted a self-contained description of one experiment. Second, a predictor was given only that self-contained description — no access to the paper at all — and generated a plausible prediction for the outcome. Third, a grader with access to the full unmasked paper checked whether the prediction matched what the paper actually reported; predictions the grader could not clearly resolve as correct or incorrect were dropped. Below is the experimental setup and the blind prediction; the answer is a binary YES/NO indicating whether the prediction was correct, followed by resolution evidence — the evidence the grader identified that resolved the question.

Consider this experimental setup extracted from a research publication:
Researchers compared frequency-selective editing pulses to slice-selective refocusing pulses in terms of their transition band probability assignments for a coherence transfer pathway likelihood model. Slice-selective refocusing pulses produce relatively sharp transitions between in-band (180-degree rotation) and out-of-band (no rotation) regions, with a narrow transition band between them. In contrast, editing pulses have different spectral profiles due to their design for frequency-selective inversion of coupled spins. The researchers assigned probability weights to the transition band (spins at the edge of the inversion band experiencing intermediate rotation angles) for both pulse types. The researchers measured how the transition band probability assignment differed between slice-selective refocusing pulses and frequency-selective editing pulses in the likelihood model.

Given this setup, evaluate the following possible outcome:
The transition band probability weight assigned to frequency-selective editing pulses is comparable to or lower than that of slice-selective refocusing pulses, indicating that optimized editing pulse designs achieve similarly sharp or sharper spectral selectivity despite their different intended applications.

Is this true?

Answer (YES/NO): NO